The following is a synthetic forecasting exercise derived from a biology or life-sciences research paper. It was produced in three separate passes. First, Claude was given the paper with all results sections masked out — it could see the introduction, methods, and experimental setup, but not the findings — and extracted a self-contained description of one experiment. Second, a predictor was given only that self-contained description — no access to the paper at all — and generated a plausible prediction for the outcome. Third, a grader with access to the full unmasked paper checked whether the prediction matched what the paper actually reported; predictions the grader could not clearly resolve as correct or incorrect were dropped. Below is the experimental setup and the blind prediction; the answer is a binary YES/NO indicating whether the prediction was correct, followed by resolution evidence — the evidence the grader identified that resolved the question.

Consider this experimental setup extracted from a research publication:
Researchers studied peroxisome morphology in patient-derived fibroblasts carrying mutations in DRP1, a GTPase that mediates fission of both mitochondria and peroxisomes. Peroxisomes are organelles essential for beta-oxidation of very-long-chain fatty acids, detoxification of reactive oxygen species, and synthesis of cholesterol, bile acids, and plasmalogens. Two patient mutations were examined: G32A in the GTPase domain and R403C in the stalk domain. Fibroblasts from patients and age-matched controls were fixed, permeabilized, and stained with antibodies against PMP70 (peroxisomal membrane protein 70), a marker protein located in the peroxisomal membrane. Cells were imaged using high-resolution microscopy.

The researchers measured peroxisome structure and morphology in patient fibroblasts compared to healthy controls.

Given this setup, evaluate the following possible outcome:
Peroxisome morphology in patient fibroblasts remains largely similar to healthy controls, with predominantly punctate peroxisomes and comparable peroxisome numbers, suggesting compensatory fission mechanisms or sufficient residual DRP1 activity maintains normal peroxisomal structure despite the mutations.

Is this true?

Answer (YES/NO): NO